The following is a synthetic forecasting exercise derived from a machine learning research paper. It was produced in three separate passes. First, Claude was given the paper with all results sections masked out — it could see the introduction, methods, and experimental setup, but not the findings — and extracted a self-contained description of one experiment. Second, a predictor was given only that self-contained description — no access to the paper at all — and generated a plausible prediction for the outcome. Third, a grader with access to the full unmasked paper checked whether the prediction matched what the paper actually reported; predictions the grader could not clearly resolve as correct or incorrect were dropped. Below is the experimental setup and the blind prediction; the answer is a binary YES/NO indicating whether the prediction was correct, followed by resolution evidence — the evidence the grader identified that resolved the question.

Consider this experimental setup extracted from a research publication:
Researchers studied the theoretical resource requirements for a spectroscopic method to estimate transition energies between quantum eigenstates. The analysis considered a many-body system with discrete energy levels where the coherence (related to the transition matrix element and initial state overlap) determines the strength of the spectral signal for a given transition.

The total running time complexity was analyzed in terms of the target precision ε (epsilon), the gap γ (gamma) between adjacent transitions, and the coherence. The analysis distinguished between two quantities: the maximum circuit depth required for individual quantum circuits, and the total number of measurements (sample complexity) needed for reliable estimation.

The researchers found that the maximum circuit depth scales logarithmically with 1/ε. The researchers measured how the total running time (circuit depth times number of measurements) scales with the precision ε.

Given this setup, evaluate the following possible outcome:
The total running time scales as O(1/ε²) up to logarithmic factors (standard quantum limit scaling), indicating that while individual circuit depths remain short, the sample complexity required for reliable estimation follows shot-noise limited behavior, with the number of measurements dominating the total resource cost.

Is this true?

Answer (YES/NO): NO